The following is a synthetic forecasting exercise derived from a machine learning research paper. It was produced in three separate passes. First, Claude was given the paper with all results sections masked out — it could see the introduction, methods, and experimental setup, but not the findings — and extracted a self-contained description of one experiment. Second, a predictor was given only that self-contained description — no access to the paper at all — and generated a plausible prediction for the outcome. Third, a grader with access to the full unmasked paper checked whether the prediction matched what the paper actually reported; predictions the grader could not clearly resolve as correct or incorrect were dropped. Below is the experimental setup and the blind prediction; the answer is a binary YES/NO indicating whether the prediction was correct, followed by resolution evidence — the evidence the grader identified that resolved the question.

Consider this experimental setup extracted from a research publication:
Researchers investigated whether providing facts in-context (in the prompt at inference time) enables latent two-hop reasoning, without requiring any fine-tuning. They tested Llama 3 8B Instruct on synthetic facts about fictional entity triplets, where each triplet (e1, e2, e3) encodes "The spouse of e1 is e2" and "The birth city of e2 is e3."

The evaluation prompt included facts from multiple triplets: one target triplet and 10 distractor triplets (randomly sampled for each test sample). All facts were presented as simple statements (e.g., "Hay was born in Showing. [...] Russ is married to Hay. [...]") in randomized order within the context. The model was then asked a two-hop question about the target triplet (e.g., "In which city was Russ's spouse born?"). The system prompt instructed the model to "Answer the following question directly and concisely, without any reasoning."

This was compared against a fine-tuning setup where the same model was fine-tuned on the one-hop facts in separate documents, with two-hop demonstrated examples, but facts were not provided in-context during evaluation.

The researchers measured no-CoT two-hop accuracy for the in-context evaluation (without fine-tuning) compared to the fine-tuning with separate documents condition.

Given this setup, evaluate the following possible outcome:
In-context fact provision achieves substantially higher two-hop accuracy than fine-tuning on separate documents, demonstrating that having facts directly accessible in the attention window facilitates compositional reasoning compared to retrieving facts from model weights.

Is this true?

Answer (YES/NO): YES